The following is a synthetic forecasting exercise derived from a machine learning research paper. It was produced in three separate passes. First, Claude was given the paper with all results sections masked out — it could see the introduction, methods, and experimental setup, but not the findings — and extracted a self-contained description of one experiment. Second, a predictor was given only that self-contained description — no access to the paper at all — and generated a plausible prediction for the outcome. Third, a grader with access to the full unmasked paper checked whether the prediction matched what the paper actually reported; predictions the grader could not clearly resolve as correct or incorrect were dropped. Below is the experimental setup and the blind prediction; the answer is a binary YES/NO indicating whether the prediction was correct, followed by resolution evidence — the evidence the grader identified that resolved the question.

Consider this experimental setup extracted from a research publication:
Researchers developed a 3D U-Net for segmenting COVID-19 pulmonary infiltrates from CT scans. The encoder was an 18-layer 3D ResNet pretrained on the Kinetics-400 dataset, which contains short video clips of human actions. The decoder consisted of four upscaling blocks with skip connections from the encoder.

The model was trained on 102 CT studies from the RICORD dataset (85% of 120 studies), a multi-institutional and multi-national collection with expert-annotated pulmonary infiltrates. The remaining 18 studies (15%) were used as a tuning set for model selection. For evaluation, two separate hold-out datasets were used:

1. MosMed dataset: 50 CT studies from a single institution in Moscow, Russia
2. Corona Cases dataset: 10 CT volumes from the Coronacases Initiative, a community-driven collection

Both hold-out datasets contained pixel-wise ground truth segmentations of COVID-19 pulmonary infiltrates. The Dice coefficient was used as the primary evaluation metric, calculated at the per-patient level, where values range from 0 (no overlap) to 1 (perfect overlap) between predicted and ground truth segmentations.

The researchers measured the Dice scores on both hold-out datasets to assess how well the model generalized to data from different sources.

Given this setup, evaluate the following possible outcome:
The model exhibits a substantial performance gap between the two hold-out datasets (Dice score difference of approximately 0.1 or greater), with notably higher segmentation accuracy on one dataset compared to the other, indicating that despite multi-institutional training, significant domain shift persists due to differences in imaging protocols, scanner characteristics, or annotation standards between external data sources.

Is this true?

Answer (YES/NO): YES